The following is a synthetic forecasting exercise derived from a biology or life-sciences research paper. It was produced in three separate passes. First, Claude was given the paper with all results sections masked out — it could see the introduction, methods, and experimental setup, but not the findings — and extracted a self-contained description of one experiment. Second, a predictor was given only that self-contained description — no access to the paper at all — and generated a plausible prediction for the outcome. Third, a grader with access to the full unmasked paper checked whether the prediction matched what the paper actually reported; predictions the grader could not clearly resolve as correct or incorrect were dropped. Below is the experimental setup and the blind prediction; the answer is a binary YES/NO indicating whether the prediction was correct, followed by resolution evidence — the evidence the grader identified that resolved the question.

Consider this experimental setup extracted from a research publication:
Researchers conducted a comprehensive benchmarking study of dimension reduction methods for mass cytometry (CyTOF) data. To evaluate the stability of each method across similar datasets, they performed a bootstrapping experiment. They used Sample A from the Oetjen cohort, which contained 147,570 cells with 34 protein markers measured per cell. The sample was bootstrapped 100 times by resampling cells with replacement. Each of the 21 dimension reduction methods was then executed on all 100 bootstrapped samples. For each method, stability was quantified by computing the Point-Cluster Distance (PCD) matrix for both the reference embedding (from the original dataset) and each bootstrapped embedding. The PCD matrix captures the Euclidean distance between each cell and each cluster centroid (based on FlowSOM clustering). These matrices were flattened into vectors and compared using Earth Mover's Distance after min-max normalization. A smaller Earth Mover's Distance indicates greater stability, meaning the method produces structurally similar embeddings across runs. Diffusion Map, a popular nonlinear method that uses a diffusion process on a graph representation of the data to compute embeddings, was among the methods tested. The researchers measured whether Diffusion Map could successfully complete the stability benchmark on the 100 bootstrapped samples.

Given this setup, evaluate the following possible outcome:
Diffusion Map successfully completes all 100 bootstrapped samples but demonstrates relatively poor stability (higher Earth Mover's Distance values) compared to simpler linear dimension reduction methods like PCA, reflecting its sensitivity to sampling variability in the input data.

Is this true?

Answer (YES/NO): NO